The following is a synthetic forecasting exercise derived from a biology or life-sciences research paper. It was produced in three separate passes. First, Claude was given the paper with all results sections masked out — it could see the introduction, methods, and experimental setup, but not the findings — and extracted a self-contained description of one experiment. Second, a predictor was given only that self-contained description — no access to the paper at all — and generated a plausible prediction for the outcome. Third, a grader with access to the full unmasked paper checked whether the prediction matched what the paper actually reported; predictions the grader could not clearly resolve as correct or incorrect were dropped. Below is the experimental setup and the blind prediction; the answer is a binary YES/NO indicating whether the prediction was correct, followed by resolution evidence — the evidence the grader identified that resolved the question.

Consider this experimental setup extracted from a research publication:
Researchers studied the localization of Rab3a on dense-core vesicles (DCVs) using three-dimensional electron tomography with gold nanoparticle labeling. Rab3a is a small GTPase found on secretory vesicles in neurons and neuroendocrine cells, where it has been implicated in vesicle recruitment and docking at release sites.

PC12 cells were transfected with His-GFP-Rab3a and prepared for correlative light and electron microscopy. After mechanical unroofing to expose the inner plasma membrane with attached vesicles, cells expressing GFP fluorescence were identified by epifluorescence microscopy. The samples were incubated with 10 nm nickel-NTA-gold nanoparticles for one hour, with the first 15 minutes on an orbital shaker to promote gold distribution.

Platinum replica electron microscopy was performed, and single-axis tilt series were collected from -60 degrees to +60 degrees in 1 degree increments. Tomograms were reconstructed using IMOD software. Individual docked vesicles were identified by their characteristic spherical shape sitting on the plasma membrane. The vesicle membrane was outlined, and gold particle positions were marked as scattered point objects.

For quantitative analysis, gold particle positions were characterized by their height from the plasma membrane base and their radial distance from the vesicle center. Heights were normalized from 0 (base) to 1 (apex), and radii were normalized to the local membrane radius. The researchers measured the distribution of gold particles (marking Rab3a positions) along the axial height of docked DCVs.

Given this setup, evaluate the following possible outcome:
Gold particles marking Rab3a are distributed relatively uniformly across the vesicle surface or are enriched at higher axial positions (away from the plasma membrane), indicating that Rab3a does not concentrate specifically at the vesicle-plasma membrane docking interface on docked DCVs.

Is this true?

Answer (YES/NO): YES